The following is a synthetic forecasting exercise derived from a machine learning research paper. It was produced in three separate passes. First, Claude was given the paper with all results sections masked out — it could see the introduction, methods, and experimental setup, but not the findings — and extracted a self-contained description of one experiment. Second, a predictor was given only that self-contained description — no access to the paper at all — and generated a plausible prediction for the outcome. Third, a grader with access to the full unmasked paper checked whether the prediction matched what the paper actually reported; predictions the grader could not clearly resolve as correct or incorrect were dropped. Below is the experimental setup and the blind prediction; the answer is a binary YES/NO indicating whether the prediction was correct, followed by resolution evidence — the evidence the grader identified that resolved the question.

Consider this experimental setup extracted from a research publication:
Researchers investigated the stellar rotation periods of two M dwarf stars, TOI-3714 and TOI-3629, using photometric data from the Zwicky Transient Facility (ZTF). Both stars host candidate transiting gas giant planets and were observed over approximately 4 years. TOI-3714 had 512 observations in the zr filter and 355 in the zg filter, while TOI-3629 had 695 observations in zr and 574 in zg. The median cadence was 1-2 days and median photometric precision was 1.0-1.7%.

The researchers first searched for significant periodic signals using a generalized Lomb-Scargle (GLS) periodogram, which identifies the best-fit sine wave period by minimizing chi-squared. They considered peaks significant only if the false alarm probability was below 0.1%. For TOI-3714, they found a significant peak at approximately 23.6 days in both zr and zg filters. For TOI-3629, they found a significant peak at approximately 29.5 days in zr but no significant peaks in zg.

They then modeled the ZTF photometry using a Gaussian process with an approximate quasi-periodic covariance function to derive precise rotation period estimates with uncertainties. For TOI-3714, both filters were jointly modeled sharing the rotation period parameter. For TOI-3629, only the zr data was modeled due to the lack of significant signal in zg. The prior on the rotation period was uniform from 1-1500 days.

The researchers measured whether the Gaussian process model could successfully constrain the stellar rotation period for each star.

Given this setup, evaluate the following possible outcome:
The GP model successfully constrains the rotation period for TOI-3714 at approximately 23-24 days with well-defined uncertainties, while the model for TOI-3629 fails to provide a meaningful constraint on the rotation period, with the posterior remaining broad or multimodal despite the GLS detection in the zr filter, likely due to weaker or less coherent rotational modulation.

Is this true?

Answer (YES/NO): YES